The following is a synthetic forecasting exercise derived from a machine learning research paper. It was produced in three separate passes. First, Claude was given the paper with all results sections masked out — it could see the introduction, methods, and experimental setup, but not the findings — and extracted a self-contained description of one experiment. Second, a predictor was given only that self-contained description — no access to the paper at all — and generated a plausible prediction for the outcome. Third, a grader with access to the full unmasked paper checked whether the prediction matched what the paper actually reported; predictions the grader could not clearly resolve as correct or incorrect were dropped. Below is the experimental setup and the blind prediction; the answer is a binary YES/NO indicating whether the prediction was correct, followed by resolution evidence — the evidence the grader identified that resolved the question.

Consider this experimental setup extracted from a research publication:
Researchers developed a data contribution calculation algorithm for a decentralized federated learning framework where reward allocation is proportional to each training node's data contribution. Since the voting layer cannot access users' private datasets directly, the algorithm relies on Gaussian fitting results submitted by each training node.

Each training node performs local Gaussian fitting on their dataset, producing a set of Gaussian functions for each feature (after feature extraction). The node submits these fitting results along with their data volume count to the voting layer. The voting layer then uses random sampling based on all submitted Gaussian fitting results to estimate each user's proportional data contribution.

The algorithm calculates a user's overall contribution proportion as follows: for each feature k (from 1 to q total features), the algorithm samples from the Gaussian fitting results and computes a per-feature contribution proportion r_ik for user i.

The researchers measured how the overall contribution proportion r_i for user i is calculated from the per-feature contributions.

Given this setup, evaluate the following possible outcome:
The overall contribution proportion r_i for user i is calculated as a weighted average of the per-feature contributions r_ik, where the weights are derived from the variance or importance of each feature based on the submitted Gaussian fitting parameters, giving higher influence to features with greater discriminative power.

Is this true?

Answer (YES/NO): NO